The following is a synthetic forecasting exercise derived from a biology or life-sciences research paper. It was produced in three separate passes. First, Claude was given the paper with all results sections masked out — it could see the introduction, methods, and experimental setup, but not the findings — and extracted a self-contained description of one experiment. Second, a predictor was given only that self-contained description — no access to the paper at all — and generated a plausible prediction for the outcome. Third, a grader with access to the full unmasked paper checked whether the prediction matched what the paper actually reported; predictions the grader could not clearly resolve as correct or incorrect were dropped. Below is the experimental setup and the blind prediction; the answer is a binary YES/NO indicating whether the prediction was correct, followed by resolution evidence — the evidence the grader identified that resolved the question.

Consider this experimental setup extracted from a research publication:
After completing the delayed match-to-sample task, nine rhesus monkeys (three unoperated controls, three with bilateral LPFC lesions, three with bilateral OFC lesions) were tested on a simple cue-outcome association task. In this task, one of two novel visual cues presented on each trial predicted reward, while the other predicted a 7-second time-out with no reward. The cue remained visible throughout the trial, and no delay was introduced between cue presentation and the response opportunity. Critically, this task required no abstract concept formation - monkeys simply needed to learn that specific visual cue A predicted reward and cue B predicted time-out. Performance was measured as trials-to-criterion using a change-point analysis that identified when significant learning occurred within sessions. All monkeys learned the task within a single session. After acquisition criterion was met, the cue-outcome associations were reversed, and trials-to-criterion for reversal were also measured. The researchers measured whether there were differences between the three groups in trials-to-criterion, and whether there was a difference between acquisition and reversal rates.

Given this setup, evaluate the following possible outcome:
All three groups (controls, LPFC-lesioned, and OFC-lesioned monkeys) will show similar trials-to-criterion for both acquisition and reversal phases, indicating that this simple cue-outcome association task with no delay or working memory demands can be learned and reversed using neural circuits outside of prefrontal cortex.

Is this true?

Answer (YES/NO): NO